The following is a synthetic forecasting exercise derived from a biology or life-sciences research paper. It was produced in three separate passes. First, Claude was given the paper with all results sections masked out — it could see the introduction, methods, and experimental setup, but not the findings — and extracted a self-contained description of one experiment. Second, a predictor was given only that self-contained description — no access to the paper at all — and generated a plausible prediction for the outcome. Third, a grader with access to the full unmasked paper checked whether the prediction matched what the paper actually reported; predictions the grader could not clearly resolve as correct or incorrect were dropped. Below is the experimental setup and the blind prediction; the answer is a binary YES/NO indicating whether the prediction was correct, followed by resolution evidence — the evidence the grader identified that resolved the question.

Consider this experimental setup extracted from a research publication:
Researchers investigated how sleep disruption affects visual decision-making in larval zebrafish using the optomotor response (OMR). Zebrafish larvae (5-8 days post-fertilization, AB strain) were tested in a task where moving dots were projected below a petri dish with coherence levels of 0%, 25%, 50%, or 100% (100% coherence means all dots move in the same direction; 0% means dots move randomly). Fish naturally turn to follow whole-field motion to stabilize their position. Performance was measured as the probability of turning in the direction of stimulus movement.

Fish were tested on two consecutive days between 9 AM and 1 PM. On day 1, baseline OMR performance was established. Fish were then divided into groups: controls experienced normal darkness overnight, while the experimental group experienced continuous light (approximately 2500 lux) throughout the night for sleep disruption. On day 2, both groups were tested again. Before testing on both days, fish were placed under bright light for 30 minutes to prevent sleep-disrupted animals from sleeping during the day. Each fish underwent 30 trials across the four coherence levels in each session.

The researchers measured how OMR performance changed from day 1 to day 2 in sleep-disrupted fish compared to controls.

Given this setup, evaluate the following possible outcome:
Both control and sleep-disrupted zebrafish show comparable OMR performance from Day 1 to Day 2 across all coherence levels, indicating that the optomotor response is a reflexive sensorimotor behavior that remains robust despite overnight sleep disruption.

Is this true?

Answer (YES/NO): NO